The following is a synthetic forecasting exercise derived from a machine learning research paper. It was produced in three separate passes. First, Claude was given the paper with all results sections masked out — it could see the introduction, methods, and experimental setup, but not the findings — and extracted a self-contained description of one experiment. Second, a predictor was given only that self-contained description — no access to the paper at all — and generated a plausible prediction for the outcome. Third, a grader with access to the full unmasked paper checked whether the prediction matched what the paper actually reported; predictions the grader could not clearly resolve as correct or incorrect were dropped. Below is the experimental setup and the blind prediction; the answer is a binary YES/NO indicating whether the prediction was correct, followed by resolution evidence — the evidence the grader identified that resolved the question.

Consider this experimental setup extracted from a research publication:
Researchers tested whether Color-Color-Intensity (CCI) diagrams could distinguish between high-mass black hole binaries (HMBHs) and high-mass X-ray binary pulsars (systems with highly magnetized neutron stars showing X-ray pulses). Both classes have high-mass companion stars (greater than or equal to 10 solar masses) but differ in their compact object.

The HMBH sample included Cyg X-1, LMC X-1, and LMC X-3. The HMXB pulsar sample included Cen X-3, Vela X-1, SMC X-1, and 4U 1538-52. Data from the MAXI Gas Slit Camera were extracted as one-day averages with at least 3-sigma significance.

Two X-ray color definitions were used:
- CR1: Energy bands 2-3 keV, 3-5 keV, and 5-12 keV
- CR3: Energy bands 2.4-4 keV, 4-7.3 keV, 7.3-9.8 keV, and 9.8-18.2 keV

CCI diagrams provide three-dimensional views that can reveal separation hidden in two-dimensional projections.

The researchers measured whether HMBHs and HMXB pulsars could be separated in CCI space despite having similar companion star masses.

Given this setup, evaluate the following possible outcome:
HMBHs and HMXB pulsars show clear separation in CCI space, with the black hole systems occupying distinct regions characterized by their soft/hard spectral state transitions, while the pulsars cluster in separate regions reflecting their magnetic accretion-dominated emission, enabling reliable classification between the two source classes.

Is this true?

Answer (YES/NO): YES